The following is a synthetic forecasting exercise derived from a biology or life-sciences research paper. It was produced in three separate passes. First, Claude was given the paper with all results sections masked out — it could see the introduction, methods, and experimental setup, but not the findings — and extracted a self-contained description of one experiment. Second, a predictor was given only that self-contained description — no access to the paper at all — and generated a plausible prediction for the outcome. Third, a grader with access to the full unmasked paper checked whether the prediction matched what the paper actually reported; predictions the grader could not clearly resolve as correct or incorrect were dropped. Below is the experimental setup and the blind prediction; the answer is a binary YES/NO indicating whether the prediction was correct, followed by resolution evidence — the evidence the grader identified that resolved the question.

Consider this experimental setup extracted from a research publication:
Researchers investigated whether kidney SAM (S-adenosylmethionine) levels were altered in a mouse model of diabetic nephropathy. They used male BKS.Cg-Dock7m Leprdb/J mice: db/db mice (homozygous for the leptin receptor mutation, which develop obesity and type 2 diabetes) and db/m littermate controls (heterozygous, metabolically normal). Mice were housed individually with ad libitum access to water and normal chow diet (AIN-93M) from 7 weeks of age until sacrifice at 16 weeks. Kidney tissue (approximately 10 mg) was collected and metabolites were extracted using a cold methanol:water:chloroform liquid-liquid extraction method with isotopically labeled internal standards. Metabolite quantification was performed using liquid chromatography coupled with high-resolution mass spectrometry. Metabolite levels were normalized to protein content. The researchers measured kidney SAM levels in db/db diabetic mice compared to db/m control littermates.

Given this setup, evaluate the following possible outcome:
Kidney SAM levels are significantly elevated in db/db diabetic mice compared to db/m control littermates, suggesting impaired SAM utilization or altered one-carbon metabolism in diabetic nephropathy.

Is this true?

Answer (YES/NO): NO